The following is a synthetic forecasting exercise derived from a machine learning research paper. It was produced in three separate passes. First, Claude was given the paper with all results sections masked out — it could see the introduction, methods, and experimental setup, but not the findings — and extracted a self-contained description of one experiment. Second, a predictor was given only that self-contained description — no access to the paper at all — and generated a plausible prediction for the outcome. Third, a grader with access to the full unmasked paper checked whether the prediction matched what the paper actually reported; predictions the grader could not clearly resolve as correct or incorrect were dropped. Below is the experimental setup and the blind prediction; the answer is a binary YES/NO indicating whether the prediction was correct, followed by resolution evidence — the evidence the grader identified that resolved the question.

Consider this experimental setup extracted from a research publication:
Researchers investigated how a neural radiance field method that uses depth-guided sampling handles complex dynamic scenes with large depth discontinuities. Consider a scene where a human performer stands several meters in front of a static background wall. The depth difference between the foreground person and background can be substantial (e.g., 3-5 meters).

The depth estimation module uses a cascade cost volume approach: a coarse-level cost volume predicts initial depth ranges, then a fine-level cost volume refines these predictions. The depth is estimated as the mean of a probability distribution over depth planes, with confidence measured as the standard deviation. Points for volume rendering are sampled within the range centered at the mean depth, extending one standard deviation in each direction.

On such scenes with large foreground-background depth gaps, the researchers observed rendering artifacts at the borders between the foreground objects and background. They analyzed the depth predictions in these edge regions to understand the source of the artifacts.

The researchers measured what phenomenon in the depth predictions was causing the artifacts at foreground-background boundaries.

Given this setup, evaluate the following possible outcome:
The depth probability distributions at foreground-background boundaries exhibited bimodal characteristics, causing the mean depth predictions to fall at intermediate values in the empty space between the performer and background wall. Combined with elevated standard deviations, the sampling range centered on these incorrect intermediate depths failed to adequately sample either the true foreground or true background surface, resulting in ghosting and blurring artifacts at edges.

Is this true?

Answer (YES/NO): NO